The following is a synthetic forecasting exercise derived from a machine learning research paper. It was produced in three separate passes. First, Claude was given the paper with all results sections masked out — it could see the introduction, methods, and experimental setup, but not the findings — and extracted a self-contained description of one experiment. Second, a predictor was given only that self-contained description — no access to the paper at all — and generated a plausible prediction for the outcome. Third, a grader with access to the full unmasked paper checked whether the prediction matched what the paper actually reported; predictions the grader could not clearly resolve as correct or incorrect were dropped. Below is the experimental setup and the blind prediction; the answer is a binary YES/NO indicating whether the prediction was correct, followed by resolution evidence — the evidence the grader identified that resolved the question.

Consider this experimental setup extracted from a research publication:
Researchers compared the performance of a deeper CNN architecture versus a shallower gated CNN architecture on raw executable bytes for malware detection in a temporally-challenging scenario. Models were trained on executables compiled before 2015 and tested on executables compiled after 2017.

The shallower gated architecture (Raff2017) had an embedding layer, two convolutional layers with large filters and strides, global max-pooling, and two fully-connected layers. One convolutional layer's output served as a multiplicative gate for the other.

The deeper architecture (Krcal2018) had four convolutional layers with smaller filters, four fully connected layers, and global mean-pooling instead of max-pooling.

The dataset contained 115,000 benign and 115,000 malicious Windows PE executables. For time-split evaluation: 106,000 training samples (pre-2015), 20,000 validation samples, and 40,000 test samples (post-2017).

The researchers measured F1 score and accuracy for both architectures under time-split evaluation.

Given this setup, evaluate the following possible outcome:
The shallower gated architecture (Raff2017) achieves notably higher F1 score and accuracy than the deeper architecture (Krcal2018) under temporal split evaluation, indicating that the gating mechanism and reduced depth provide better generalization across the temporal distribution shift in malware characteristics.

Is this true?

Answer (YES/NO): YES